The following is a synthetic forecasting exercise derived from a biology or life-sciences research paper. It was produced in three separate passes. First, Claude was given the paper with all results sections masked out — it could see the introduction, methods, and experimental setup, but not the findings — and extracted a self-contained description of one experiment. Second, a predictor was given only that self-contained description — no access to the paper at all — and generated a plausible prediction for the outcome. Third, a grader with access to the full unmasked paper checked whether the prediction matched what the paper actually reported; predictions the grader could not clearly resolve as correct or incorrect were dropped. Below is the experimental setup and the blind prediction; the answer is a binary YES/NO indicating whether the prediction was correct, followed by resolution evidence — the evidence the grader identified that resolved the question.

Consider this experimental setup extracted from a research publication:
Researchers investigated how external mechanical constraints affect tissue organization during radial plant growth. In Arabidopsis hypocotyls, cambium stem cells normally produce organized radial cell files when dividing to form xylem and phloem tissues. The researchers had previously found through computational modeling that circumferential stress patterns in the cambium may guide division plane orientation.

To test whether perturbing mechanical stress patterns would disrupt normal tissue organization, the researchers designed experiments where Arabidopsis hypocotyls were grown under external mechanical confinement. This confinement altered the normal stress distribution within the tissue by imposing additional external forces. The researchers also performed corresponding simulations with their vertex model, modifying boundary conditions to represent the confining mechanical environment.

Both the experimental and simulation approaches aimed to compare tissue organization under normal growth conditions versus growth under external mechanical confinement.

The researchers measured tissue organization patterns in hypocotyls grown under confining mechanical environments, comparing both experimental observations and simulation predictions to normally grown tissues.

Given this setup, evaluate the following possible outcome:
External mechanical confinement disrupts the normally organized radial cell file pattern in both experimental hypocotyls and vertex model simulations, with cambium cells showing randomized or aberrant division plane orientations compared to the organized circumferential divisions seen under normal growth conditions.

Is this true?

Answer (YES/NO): NO